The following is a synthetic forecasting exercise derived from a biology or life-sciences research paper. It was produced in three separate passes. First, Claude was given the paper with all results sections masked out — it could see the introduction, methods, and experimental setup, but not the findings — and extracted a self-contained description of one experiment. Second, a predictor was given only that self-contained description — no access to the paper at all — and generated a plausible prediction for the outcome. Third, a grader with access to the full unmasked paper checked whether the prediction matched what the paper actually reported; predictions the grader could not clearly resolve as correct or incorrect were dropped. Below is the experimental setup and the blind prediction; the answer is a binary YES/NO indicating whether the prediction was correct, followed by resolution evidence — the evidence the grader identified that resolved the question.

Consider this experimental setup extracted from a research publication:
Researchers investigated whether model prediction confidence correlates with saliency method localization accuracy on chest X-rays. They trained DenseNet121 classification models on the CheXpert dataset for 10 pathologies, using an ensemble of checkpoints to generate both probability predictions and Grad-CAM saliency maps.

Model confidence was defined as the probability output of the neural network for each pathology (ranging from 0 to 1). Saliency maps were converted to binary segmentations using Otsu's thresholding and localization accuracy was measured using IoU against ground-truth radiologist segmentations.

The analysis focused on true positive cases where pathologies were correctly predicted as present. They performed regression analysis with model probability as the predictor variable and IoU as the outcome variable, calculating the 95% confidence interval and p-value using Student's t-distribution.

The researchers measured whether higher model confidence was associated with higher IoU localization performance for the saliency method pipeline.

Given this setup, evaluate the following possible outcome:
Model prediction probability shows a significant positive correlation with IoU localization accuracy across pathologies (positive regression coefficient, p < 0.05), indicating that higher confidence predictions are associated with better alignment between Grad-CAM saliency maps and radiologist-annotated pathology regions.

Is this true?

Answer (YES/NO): YES